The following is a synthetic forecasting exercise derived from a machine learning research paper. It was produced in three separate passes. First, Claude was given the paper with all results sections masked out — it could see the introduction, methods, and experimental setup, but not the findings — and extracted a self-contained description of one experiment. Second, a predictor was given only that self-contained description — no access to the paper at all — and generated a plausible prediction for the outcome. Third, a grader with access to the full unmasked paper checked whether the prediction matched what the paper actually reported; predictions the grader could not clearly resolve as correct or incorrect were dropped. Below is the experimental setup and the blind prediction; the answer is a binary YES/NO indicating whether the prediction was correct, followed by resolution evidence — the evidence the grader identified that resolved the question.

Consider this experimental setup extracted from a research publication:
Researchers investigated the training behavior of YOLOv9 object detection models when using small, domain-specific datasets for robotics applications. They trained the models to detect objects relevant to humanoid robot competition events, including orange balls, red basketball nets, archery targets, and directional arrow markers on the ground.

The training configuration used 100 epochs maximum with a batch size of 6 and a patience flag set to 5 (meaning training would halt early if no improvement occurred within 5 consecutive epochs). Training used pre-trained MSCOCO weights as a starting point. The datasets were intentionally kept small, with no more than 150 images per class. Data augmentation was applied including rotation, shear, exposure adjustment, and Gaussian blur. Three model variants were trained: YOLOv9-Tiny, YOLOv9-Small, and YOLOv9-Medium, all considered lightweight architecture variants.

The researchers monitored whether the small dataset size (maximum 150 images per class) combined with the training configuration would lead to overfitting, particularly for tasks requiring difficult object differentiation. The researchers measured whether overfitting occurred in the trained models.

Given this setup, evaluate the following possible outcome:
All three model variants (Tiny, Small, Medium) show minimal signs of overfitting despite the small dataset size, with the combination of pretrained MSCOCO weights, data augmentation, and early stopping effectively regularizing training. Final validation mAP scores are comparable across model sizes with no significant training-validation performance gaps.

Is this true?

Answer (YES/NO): NO